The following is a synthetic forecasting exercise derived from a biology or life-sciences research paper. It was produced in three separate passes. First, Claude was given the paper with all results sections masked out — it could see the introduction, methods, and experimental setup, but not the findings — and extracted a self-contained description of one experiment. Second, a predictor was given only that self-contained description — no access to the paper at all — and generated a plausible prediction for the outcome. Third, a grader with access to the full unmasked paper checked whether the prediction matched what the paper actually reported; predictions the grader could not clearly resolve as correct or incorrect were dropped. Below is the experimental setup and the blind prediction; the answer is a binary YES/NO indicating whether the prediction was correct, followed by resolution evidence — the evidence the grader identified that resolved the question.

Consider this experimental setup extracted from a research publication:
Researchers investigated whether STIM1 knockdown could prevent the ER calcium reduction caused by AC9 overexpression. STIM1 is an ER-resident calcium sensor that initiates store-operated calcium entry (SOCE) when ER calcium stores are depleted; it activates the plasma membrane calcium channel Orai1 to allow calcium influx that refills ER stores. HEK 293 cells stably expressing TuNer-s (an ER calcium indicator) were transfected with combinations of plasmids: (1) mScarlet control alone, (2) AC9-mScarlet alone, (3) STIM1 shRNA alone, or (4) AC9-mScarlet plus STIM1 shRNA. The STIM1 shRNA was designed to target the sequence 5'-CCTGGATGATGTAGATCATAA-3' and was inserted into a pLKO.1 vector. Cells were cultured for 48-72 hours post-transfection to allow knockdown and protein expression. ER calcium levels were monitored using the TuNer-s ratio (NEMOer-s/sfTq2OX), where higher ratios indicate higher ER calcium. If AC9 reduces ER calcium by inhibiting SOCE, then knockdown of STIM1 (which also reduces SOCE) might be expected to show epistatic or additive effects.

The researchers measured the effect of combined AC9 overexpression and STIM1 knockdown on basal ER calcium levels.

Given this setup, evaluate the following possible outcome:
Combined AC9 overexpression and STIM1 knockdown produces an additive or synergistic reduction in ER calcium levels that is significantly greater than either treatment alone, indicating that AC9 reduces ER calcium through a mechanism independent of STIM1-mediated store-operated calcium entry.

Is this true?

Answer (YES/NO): NO